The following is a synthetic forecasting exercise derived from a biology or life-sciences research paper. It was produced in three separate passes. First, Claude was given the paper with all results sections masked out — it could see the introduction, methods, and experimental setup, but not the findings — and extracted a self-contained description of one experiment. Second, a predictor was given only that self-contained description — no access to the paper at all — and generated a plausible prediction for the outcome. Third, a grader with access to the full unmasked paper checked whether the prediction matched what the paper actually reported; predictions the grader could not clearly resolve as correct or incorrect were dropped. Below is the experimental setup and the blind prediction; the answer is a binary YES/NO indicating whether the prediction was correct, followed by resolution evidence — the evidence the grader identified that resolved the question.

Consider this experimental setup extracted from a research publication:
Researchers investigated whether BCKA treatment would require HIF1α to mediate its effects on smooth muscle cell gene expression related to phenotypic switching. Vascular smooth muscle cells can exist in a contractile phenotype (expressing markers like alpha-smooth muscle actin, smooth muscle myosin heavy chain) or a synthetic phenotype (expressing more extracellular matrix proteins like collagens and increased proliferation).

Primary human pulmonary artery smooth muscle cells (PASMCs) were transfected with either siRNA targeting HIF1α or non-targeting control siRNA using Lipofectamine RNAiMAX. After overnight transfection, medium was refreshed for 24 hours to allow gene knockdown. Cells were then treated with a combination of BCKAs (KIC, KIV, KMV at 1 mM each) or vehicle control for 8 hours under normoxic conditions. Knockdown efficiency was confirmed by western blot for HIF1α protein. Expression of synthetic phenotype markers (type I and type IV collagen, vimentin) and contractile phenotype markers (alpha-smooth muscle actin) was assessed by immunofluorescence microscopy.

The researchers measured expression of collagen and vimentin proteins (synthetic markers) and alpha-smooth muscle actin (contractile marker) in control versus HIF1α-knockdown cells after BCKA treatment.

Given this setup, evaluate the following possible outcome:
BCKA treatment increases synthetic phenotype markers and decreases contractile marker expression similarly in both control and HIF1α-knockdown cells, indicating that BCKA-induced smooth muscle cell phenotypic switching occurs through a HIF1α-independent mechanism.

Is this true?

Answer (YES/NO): NO